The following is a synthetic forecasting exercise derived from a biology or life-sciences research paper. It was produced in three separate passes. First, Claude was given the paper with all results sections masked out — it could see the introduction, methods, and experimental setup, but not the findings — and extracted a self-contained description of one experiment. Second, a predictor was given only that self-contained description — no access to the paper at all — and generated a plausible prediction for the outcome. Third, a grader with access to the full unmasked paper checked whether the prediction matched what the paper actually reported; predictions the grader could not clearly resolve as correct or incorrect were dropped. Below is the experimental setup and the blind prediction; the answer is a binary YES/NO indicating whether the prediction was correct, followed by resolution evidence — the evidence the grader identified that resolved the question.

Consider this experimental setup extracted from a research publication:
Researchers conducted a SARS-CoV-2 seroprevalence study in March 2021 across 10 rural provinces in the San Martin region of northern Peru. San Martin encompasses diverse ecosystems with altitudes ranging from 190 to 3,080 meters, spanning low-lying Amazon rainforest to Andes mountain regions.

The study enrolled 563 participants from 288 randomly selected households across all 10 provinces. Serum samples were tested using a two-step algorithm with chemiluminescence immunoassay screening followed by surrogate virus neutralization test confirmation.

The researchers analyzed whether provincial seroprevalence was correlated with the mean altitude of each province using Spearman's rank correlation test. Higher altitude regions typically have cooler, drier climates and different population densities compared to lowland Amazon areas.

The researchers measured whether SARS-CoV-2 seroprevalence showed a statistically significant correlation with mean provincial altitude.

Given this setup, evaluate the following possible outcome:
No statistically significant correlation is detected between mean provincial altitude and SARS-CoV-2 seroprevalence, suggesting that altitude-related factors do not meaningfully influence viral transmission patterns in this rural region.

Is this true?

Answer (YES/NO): YES